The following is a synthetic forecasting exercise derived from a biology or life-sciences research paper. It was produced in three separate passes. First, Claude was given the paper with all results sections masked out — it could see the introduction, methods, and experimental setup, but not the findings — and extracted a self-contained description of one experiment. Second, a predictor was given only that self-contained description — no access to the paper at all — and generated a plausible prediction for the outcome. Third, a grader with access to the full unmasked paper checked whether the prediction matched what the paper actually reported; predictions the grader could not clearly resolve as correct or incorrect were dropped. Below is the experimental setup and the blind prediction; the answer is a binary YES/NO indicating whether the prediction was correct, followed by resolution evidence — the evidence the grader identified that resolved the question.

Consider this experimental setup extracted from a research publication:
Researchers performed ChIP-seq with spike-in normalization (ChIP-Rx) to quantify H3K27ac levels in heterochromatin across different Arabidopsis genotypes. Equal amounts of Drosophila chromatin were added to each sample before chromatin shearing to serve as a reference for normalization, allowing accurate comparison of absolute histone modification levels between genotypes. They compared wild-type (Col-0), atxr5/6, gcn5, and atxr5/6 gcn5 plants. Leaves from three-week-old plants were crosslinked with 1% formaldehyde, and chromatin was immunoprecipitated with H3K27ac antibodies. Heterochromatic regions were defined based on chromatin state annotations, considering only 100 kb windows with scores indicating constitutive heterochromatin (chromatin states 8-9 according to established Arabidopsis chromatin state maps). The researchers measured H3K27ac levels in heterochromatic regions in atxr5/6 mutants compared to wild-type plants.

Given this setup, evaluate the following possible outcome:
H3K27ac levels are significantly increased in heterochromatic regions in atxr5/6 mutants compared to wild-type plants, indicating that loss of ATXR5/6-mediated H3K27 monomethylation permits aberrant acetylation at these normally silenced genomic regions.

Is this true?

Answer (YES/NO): YES